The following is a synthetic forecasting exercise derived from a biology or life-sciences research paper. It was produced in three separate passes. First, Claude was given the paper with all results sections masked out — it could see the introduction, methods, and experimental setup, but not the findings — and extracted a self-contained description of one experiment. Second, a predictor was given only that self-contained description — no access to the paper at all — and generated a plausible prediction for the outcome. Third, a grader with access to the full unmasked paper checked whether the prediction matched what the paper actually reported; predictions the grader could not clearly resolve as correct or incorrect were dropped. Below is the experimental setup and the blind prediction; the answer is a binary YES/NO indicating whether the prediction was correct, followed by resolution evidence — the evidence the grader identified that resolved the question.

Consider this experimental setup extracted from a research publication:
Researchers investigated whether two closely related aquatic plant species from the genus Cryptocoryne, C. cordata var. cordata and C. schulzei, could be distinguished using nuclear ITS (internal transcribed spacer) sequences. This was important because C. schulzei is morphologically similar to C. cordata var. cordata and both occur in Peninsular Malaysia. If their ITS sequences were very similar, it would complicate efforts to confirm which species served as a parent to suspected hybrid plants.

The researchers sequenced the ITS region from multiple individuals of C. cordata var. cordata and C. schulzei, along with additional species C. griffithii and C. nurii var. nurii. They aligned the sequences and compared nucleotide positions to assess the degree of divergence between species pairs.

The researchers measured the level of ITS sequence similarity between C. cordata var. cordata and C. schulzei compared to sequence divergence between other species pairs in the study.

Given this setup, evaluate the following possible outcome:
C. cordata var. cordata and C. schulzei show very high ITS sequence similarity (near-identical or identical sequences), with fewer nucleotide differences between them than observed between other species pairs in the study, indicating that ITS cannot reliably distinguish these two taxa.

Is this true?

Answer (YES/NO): YES